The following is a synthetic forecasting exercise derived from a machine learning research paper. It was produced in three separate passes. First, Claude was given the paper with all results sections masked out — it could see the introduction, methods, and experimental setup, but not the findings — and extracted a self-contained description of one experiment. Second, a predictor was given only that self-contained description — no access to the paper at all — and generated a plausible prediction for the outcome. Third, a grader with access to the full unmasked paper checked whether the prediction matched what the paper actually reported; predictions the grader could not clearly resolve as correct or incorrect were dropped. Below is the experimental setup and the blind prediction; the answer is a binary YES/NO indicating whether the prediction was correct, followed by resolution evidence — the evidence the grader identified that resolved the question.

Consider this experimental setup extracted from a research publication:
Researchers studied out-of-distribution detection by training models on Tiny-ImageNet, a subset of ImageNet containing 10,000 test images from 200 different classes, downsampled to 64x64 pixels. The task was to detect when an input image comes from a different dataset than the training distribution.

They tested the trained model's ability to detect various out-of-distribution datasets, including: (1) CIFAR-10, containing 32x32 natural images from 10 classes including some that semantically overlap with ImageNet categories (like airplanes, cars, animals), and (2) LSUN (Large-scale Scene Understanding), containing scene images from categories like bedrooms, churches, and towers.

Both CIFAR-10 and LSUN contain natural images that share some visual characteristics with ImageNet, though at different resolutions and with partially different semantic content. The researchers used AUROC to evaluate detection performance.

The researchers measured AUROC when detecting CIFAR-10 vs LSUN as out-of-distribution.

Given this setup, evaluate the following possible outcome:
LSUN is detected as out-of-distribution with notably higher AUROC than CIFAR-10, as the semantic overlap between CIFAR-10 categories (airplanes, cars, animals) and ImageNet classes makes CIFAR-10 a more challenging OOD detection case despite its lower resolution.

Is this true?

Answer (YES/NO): NO